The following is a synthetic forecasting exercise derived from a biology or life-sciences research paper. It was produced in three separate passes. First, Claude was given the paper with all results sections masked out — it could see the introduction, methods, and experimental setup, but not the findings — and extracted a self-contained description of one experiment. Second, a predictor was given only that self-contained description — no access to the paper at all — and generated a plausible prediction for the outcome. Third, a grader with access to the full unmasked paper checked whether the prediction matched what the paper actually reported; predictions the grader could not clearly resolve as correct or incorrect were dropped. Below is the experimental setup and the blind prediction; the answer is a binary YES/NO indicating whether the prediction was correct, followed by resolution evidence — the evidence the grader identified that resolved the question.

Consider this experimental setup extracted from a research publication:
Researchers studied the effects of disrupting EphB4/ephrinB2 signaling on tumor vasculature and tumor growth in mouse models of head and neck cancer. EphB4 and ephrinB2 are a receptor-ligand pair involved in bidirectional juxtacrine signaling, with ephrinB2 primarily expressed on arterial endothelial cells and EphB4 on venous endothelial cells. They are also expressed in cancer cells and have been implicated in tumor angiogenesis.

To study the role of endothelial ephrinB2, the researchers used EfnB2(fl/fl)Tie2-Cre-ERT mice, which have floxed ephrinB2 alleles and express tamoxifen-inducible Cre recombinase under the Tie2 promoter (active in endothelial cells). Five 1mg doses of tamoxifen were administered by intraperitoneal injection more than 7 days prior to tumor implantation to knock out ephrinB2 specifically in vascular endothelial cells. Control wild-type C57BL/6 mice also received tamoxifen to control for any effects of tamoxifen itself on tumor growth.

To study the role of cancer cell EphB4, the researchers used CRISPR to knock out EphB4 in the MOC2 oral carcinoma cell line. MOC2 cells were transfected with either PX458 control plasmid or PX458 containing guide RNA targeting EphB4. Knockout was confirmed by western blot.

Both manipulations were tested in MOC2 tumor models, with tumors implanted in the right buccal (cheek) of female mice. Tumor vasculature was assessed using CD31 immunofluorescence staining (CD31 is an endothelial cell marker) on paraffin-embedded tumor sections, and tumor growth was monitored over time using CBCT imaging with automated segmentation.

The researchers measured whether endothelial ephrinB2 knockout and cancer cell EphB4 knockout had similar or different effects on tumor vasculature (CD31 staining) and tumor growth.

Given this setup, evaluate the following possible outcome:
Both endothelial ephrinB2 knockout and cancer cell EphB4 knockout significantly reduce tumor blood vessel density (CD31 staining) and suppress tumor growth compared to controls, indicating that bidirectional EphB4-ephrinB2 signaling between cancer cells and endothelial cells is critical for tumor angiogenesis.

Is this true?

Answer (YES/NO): NO